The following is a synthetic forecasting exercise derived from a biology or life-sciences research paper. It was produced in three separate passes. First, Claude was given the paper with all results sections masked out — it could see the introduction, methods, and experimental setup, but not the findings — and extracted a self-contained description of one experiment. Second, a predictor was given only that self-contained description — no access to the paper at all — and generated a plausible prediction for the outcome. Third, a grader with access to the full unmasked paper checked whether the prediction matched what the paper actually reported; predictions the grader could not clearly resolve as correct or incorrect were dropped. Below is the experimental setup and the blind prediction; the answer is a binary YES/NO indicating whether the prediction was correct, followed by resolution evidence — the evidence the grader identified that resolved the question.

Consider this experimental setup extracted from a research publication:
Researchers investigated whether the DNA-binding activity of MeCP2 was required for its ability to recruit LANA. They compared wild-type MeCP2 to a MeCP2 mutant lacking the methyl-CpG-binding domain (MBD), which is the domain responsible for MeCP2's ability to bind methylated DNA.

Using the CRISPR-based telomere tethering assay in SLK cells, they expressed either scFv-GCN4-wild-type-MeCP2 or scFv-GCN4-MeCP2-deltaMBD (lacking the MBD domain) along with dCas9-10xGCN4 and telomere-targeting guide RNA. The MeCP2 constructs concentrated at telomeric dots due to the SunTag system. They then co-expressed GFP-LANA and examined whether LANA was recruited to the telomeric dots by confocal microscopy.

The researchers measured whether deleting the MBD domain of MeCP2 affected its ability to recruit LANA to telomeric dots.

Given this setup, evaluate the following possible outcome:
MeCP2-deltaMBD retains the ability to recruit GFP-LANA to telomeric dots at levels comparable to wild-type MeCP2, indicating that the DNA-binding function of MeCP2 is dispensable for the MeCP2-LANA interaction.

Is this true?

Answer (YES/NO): NO